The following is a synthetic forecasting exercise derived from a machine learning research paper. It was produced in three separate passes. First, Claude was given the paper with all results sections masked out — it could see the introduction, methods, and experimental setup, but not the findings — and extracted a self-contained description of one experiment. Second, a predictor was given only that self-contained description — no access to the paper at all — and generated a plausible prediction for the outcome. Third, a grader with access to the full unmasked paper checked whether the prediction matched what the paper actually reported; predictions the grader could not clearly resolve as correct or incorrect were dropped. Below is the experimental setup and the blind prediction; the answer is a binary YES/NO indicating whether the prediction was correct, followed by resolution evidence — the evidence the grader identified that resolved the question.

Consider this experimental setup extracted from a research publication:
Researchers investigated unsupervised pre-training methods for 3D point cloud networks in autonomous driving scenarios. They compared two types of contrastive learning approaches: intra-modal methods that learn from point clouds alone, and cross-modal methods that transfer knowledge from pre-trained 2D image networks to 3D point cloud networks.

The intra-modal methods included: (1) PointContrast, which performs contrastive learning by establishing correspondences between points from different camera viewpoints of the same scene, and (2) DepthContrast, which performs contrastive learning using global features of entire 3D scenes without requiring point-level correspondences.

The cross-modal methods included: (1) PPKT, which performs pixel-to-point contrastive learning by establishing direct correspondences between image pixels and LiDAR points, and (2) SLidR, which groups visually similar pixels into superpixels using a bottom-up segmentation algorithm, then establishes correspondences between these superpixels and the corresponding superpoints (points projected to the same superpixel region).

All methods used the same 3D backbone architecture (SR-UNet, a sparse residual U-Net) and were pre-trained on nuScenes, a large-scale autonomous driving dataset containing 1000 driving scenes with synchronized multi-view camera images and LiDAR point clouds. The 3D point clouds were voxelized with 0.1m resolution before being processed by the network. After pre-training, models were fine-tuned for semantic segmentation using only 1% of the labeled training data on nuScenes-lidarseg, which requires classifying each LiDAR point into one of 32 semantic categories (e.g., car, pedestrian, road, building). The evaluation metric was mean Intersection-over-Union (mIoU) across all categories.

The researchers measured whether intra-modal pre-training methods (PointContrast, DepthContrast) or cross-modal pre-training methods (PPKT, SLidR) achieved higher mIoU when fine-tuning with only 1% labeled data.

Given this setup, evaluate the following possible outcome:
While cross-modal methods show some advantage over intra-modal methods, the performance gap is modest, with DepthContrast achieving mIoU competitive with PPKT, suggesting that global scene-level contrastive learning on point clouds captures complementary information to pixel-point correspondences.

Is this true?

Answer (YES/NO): NO